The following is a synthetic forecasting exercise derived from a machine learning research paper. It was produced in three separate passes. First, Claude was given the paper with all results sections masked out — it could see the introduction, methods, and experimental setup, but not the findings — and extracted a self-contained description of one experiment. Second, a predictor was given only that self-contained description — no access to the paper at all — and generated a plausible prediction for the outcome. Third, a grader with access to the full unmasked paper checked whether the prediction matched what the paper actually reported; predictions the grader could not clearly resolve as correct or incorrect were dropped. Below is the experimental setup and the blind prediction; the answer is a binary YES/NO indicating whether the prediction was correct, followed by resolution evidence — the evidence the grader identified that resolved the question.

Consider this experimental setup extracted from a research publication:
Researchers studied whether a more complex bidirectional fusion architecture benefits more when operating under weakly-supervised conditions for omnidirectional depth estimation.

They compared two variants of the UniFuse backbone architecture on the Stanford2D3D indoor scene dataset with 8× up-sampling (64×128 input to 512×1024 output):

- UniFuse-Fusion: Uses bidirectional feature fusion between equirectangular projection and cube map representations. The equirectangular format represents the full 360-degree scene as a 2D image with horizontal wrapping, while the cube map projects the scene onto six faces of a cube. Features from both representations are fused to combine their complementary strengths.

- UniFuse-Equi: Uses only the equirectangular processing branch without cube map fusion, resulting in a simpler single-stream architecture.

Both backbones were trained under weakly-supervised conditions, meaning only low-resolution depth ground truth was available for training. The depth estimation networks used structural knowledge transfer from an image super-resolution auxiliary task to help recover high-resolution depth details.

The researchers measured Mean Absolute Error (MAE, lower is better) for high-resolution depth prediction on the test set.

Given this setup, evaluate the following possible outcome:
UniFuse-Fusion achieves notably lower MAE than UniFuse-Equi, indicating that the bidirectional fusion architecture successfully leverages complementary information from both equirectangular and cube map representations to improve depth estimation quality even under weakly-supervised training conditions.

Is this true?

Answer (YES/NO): YES